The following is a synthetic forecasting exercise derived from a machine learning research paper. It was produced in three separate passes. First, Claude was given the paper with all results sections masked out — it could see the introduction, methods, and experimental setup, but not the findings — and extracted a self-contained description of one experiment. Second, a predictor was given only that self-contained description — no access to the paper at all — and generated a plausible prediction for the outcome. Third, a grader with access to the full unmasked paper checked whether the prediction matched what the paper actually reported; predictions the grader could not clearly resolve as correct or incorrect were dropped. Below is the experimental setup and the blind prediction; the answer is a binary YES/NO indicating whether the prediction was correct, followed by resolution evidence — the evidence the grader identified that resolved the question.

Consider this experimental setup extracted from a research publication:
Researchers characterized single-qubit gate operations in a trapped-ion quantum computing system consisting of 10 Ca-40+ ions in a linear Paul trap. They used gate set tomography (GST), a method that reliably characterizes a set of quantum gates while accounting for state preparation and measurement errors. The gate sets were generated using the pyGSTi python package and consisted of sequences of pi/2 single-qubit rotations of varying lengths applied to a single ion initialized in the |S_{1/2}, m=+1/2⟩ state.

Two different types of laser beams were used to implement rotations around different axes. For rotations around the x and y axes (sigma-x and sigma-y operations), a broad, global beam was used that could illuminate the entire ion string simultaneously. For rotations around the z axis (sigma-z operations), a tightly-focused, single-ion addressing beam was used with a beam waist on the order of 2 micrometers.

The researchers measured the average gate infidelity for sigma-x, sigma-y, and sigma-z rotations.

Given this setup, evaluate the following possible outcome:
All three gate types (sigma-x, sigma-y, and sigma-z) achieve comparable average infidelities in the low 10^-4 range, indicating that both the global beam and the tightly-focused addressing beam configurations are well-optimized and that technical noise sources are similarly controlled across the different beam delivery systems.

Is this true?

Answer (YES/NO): NO